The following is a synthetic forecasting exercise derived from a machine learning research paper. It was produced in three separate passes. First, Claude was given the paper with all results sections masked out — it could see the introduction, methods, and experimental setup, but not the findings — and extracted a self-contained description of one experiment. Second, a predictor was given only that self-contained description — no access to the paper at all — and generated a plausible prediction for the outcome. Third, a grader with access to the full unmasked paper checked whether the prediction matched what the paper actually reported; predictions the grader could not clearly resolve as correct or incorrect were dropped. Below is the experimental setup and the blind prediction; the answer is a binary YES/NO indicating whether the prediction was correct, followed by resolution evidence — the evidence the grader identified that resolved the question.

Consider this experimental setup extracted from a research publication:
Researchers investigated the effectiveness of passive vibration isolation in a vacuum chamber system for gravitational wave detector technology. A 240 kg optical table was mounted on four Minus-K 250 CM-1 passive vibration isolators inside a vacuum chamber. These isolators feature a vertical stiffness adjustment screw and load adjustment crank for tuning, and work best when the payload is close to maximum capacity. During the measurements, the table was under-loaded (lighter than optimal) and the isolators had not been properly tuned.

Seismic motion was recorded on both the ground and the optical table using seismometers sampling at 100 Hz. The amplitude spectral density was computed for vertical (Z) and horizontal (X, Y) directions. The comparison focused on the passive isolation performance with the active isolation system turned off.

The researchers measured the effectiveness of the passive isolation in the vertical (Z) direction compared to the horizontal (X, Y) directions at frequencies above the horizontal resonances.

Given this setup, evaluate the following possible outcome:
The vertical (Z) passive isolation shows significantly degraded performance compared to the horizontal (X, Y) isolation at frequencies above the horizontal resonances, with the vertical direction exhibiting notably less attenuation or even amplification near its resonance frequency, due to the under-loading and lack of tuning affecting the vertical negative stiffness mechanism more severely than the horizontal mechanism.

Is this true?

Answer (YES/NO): NO